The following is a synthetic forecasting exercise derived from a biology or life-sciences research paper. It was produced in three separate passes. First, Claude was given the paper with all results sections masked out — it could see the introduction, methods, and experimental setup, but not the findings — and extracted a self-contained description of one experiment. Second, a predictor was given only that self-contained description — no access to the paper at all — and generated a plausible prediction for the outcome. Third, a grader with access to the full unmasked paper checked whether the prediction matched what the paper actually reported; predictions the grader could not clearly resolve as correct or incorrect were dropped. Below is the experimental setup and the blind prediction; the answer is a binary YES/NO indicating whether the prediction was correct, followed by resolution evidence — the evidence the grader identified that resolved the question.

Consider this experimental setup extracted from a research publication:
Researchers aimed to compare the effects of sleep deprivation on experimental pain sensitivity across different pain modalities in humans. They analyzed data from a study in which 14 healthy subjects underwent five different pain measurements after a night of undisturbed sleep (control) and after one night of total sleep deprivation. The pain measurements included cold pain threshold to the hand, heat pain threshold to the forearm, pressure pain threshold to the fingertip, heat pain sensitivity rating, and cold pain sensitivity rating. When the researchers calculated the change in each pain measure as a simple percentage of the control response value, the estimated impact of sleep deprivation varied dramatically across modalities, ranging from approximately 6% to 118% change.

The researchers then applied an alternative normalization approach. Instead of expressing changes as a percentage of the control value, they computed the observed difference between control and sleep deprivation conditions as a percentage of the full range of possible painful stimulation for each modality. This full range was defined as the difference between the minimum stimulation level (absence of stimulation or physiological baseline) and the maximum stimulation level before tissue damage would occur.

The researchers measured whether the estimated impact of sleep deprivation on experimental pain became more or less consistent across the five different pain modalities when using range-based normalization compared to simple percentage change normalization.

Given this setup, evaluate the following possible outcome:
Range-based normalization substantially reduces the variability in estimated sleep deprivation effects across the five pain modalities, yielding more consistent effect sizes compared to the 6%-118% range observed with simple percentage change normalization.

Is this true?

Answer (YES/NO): YES